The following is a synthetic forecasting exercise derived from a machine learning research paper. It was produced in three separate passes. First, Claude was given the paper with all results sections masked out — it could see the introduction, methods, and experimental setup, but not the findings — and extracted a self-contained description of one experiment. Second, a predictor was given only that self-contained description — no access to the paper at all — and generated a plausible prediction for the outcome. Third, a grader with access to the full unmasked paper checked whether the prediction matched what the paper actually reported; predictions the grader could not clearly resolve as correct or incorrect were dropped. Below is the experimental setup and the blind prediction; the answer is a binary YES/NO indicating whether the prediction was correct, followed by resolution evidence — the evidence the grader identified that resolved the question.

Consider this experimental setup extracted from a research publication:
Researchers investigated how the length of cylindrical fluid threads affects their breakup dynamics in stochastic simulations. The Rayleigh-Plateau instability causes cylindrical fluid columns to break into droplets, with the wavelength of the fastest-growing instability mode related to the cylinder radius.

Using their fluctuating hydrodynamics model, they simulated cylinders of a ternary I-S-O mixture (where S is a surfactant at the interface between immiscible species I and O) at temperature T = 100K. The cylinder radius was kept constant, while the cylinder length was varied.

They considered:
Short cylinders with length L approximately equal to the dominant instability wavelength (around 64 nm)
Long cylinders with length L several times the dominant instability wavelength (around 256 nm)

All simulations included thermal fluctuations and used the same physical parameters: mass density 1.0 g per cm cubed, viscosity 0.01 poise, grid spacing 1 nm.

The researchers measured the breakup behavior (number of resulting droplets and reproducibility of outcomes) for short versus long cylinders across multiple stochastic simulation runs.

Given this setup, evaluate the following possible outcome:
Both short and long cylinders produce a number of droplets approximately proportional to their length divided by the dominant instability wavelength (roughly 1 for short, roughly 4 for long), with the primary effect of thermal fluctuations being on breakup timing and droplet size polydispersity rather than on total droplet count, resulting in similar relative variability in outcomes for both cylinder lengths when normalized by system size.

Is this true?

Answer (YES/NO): NO